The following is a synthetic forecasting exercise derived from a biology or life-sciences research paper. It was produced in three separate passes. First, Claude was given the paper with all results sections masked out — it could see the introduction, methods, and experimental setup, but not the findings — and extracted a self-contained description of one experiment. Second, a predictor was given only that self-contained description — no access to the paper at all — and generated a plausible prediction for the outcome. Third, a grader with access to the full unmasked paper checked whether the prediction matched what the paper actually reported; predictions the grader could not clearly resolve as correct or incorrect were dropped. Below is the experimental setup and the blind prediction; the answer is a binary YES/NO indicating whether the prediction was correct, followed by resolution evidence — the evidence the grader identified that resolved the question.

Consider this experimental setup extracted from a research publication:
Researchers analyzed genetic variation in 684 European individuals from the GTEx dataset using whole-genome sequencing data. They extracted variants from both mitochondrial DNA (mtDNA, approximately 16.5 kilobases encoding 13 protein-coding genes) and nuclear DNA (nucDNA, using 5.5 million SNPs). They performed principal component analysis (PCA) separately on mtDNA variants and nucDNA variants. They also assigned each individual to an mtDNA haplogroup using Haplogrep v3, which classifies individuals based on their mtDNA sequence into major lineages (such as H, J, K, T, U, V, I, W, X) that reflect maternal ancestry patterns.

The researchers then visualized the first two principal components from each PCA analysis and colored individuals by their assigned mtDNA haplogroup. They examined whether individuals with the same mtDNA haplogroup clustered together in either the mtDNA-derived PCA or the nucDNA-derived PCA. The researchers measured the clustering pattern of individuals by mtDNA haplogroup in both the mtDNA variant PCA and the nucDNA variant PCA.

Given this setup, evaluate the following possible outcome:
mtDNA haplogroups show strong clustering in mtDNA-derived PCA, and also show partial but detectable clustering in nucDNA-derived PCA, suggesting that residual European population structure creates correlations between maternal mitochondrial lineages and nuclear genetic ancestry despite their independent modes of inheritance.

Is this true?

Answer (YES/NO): NO